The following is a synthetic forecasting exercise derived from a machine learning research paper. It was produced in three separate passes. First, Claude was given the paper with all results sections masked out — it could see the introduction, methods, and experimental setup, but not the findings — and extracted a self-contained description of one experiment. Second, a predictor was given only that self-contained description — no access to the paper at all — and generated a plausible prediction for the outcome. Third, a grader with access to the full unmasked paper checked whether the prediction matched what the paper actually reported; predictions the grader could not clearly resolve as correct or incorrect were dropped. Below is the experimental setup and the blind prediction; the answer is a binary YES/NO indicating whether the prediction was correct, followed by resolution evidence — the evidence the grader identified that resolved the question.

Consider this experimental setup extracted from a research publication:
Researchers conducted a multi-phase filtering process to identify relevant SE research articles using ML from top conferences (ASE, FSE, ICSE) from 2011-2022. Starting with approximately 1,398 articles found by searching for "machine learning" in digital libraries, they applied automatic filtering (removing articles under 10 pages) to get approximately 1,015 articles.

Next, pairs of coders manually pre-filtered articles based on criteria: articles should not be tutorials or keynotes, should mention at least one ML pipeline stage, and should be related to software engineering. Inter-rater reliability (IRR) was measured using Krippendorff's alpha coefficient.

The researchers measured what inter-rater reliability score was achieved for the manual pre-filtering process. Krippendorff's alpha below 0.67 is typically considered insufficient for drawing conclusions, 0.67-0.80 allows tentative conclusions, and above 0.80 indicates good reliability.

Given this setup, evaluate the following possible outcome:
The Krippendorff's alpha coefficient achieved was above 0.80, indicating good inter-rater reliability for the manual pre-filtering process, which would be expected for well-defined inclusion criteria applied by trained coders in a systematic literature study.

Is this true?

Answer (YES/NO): NO